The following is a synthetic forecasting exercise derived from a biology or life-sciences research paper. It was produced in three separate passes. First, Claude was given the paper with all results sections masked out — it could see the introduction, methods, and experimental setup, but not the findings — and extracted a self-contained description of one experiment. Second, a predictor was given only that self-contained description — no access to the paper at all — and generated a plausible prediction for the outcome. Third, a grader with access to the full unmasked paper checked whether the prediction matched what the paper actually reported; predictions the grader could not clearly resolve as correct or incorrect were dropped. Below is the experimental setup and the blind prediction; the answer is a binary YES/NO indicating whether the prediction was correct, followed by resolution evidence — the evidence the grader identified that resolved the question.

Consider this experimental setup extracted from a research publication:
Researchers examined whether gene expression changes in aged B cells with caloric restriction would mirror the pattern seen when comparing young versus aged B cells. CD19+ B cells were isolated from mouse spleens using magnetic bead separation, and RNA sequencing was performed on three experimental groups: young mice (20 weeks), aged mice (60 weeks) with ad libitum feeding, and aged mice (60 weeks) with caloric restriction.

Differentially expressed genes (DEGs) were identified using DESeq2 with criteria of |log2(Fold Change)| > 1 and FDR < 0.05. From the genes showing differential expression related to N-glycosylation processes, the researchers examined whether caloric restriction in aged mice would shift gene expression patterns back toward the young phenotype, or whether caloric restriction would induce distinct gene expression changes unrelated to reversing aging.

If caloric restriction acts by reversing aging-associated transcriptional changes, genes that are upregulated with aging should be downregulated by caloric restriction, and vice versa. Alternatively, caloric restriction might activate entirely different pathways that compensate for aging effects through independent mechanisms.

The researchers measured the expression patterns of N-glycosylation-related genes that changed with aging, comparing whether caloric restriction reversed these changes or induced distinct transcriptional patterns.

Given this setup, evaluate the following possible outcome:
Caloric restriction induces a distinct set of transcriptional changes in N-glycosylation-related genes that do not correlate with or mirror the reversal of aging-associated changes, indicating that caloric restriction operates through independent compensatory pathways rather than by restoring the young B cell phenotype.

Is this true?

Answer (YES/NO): NO